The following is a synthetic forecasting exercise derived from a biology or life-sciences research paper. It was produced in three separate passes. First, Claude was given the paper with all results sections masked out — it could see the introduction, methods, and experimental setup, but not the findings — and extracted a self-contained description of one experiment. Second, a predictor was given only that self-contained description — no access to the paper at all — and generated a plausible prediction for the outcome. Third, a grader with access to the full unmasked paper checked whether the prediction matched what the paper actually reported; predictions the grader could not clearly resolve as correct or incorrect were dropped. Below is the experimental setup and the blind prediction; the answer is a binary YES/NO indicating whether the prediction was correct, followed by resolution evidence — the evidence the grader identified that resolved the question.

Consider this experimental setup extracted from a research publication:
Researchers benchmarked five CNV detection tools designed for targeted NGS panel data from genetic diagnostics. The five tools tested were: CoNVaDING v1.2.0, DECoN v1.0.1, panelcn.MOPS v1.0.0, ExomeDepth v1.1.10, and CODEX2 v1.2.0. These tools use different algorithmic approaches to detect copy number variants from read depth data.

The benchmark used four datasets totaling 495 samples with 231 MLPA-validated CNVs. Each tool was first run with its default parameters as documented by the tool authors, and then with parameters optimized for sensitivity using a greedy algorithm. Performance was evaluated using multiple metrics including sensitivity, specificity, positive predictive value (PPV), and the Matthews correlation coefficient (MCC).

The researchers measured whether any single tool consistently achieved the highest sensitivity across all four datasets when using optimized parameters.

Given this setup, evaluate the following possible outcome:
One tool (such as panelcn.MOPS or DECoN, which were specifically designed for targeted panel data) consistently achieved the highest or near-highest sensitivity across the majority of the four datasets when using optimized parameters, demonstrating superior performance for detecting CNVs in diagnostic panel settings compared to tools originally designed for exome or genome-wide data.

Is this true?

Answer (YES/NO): NO